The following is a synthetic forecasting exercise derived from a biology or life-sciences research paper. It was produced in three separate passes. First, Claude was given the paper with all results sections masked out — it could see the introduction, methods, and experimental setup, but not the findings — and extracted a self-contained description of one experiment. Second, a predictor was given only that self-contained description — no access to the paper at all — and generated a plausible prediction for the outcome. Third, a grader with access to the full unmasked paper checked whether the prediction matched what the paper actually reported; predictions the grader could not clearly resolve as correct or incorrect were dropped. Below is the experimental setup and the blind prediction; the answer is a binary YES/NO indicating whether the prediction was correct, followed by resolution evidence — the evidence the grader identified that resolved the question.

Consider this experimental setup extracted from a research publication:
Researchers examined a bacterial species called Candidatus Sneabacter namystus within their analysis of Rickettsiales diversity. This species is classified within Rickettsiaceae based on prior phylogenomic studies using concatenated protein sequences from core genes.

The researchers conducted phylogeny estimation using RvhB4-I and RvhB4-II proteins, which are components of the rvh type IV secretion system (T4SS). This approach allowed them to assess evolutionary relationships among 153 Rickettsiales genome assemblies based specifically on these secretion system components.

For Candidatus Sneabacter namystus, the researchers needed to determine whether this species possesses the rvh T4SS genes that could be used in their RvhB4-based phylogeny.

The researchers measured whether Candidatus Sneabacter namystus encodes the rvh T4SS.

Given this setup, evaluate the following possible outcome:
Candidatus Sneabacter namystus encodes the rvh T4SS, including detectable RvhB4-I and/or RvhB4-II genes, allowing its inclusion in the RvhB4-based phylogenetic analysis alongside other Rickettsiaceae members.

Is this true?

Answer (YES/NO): NO